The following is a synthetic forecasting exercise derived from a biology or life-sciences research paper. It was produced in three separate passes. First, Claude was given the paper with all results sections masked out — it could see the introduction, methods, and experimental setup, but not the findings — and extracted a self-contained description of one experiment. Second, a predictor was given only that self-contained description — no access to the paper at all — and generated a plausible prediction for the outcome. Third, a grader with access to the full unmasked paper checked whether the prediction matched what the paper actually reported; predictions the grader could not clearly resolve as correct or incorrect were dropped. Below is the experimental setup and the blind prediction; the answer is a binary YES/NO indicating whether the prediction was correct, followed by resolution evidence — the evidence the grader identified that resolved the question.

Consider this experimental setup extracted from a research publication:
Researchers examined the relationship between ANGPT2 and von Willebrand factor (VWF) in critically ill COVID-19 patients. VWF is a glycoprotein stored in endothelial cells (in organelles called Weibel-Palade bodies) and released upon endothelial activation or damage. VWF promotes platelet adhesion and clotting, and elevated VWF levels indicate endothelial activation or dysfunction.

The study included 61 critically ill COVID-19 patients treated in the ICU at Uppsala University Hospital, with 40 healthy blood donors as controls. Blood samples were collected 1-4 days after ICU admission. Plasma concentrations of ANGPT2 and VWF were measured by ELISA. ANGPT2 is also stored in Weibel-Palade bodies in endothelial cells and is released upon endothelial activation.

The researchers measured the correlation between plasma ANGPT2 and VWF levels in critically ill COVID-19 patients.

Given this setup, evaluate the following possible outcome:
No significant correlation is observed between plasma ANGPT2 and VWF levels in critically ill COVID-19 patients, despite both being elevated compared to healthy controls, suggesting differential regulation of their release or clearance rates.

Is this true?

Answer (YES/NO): NO